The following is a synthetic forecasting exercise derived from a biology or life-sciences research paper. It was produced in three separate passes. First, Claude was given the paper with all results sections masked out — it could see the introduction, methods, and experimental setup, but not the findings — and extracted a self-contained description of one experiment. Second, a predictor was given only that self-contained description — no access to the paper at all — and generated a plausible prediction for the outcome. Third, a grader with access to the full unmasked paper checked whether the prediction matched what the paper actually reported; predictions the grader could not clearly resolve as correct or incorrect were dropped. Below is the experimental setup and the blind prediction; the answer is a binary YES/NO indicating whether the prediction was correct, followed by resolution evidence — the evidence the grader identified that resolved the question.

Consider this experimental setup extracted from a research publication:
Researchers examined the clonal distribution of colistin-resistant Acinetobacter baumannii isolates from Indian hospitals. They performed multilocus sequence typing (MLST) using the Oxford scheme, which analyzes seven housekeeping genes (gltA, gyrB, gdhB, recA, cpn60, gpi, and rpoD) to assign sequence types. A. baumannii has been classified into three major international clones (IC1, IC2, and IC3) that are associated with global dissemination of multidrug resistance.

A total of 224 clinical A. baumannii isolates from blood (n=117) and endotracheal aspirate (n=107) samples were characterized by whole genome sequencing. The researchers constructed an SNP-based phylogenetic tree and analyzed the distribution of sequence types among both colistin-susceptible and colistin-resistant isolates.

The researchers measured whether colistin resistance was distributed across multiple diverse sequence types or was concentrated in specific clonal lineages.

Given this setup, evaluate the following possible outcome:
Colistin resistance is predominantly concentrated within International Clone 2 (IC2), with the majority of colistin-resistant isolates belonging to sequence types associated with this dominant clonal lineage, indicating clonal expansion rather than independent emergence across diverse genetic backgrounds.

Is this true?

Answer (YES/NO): YES